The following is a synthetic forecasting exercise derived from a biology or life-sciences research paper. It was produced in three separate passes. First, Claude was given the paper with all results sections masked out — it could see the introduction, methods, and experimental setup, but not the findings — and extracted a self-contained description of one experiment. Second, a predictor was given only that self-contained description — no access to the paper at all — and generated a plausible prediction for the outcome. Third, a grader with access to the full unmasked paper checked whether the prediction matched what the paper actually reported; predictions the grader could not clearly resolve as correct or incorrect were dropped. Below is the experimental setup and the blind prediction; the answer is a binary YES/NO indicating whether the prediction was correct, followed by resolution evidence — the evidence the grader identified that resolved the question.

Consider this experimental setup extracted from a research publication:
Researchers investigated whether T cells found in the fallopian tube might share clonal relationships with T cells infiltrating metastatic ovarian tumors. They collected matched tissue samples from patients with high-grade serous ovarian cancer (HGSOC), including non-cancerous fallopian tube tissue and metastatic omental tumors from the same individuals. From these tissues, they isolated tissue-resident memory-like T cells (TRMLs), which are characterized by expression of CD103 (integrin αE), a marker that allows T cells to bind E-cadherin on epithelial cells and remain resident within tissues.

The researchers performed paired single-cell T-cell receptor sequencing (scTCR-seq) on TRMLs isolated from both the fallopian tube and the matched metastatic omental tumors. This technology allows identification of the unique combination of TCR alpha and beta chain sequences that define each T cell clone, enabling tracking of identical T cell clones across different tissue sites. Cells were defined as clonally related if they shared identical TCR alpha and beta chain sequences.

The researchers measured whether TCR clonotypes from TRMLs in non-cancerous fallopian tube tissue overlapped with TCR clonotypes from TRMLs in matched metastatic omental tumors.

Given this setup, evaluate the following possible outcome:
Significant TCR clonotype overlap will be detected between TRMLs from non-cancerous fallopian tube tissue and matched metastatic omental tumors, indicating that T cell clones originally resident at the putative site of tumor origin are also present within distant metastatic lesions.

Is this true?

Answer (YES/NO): YES